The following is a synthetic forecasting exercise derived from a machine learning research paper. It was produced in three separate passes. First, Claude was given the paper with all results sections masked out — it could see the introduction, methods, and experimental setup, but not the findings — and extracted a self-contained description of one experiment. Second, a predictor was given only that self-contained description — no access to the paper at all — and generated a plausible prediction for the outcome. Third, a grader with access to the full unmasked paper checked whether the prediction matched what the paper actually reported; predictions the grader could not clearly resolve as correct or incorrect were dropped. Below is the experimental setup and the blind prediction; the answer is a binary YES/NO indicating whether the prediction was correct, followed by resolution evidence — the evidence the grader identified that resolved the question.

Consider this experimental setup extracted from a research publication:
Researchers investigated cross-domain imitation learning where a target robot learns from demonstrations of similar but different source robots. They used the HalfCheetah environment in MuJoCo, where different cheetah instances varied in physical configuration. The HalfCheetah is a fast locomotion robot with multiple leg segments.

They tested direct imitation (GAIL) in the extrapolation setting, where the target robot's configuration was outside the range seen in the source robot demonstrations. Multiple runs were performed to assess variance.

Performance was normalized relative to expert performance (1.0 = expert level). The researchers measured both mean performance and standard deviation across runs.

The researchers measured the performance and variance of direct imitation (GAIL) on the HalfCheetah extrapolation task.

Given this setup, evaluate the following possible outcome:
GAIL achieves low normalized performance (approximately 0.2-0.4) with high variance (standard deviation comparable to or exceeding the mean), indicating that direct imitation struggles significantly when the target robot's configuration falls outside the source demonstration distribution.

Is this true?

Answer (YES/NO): NO